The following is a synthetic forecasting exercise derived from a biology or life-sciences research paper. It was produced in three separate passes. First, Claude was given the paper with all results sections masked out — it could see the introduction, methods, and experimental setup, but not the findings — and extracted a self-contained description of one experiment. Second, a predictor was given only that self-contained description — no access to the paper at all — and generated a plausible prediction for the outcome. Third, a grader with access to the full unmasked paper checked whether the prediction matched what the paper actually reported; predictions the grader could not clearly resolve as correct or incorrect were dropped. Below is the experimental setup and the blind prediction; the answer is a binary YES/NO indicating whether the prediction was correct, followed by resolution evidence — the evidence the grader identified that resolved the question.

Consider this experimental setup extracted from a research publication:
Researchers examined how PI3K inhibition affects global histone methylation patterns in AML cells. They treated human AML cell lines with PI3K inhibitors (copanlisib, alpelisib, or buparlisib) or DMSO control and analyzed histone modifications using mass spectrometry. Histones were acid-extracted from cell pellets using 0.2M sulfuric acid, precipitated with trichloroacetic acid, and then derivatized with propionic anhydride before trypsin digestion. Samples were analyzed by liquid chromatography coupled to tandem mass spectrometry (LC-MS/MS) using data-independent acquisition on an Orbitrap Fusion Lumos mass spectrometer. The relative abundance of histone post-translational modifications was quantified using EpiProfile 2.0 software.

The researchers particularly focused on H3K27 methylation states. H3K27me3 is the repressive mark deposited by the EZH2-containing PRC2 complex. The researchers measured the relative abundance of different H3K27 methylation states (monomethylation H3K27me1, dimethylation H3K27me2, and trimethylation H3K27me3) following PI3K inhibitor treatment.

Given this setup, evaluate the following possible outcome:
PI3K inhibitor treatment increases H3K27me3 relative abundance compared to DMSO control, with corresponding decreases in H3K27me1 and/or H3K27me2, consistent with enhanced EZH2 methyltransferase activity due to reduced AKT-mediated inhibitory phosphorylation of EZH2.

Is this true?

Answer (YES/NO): YES